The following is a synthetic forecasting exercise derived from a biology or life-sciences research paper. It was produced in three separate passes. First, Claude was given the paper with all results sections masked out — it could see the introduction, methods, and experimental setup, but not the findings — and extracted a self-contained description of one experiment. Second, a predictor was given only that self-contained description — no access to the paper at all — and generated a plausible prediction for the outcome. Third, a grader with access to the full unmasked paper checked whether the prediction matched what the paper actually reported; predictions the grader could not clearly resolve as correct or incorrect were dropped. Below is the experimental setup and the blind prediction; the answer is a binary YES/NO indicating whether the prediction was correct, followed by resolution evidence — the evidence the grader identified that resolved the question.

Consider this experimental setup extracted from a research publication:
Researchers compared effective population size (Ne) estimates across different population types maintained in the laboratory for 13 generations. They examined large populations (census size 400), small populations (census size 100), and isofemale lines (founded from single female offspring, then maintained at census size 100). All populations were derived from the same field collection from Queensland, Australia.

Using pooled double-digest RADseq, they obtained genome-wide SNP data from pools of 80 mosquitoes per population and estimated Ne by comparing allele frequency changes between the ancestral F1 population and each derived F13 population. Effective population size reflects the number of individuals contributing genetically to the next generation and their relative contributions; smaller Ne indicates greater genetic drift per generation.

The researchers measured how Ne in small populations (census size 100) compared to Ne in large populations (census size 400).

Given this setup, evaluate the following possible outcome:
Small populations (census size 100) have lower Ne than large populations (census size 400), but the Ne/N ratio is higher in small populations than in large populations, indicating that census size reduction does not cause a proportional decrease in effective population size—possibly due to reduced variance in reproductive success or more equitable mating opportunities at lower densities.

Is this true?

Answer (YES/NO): YES